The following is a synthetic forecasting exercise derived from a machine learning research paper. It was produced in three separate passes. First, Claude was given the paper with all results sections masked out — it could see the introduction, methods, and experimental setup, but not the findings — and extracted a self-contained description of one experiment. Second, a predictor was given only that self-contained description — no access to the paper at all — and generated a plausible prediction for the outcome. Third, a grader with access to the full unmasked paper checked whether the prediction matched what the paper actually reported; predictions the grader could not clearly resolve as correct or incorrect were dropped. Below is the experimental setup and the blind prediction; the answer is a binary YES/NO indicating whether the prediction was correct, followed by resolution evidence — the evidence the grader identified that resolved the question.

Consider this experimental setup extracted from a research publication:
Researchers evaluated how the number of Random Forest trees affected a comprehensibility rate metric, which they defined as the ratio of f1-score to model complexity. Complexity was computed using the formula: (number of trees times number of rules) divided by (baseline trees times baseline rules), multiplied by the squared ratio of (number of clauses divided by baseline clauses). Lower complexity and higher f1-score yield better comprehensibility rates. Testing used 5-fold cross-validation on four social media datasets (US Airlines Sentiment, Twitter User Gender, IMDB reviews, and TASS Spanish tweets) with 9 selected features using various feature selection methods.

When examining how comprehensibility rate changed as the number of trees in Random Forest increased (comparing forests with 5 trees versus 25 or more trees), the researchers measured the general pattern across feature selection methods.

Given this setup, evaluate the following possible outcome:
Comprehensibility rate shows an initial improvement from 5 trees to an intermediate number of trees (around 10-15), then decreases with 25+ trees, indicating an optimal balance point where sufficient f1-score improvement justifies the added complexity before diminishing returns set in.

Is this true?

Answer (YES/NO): NO